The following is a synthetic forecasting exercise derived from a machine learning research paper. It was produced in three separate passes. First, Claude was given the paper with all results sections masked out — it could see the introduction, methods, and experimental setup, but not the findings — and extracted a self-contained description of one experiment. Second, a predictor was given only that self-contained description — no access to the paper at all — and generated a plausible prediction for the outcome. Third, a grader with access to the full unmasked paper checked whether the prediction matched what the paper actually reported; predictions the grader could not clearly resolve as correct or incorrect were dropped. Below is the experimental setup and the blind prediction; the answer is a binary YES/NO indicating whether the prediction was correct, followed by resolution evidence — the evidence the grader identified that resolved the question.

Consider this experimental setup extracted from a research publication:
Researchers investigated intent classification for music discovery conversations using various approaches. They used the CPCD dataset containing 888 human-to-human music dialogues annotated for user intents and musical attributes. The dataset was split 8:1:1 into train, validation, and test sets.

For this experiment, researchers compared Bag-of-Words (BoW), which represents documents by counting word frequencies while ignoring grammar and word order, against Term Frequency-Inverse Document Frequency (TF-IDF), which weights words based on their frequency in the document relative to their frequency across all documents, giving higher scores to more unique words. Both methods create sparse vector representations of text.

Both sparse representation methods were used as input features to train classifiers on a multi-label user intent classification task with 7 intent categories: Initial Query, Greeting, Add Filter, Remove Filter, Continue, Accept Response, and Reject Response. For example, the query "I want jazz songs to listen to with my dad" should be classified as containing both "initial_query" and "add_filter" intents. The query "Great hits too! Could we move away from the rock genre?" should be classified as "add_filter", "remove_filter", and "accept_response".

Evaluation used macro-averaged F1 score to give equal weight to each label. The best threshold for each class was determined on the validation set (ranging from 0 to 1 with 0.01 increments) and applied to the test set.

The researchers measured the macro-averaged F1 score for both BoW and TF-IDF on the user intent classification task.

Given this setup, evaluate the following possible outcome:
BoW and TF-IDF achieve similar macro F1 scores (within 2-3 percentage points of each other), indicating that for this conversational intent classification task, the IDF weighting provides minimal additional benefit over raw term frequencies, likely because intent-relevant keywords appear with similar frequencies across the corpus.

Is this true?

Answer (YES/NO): NO